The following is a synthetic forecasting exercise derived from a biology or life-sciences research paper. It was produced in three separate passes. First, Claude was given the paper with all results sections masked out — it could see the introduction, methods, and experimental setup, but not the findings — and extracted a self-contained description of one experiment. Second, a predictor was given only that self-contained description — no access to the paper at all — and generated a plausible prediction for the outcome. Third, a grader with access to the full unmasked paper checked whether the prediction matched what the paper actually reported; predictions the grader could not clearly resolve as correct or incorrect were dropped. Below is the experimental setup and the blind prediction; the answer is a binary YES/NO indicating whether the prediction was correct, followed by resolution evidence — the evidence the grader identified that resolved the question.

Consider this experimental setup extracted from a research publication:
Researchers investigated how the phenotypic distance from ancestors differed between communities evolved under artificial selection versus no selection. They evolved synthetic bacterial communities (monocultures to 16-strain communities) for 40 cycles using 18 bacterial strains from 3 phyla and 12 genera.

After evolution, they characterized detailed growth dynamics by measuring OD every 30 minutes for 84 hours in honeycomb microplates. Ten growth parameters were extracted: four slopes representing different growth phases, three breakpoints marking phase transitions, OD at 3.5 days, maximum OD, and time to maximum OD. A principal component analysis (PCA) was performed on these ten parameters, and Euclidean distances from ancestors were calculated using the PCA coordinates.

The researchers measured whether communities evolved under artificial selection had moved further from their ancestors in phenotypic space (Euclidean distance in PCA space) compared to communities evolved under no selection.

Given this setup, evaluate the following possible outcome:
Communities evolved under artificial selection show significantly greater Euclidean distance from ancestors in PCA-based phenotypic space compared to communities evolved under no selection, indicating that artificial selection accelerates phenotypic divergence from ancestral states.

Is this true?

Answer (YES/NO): NO